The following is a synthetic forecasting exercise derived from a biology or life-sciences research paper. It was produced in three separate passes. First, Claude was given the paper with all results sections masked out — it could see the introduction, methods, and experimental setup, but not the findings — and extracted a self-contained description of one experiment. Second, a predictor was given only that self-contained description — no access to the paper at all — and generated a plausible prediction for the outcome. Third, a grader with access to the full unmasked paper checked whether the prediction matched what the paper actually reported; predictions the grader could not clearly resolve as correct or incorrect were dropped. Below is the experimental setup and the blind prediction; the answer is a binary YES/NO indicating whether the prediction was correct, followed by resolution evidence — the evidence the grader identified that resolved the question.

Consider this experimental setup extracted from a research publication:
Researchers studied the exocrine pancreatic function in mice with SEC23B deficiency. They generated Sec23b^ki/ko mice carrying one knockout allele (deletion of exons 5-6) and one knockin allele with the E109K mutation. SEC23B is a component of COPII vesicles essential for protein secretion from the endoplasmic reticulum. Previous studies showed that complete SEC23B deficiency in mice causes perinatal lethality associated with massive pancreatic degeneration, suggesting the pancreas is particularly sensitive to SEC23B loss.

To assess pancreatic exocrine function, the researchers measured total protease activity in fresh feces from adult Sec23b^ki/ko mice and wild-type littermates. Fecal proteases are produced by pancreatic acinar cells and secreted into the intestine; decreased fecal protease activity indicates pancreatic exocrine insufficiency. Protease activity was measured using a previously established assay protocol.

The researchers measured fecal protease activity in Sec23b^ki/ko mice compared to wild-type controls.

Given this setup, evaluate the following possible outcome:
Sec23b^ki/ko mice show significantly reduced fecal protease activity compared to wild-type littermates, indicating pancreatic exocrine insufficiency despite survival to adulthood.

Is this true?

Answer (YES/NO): YES